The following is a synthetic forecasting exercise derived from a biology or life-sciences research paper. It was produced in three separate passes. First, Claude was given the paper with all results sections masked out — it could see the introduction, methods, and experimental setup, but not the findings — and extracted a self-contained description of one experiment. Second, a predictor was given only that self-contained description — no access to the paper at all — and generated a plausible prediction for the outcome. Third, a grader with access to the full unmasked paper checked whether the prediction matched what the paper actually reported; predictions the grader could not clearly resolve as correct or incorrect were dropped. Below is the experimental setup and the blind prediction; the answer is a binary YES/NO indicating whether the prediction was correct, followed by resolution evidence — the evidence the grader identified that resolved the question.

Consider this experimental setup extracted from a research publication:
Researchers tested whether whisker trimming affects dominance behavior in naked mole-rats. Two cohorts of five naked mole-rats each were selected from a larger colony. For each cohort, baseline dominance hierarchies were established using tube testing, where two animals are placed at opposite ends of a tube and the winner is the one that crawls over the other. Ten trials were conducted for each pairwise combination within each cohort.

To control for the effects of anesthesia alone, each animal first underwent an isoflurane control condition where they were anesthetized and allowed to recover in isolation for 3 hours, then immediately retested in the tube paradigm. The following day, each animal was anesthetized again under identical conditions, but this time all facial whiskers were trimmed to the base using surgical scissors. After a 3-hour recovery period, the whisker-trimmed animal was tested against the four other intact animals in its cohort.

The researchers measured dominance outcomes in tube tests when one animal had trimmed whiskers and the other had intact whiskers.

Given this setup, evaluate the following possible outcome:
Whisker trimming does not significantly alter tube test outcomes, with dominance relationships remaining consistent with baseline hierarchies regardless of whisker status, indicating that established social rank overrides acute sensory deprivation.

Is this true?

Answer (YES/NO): NO